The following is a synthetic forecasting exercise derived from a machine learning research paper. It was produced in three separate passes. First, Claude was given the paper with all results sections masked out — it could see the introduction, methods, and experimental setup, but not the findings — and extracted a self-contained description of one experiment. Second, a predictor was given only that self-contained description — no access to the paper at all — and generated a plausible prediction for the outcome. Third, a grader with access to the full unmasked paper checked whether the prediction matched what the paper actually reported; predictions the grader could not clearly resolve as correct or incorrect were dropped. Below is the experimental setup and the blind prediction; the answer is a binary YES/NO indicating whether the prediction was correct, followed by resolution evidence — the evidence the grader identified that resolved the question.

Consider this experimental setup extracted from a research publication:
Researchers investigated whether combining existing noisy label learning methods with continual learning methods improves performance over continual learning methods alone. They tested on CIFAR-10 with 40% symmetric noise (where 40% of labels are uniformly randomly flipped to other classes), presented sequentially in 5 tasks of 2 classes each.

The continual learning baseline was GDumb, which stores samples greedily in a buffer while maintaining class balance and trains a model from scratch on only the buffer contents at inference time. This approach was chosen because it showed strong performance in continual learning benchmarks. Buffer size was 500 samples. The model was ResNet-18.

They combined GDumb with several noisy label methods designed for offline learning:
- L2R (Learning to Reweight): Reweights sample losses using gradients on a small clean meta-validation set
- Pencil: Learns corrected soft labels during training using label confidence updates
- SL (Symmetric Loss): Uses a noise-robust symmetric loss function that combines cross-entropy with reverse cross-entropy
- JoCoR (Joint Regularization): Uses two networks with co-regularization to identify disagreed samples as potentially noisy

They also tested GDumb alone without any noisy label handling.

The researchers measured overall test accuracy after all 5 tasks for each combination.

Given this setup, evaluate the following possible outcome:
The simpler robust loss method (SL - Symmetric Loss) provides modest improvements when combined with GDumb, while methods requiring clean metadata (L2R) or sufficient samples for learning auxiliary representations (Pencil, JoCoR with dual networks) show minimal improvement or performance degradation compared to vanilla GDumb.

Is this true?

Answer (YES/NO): NO